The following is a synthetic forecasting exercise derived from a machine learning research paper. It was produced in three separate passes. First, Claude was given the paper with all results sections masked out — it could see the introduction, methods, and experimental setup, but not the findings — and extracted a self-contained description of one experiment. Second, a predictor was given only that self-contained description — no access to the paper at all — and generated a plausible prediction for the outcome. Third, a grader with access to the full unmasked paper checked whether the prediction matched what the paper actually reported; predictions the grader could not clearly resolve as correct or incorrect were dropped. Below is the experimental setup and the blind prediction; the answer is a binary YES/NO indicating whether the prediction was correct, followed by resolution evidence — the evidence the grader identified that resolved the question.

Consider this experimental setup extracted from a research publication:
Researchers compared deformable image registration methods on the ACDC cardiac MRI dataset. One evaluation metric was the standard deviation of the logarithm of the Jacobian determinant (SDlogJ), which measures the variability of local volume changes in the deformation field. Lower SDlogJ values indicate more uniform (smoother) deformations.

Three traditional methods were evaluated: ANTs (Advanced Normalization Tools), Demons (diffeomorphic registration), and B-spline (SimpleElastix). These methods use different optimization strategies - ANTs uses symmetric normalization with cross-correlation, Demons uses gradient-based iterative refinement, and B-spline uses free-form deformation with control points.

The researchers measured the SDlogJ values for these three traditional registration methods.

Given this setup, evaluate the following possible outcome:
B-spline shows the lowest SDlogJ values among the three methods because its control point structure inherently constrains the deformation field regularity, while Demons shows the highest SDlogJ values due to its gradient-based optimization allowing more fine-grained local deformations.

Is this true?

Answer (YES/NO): NO